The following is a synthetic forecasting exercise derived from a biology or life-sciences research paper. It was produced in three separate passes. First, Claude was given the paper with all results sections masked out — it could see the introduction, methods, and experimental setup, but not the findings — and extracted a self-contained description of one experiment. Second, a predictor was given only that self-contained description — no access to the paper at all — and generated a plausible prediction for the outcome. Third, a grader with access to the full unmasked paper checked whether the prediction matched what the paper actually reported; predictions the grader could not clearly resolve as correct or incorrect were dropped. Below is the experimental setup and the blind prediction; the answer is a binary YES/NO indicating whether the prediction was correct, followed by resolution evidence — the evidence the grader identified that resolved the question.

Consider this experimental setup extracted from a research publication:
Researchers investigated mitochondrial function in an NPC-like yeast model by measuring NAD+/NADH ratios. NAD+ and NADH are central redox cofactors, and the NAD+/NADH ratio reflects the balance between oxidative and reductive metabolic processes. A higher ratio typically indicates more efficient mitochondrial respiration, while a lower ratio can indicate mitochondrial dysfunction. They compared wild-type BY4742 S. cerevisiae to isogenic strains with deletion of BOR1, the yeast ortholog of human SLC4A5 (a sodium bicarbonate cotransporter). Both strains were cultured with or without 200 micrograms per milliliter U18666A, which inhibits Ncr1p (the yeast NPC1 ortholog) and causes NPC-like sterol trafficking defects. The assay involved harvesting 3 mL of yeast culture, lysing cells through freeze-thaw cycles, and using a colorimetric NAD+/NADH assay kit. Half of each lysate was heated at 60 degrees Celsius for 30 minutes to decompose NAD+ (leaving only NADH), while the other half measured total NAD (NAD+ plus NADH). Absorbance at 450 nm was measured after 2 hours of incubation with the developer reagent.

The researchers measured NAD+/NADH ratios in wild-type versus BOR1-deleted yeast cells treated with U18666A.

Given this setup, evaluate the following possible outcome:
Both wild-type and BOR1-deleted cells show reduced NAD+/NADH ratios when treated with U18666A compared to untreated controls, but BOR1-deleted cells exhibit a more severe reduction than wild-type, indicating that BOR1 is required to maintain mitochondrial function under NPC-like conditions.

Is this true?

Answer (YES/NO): NO